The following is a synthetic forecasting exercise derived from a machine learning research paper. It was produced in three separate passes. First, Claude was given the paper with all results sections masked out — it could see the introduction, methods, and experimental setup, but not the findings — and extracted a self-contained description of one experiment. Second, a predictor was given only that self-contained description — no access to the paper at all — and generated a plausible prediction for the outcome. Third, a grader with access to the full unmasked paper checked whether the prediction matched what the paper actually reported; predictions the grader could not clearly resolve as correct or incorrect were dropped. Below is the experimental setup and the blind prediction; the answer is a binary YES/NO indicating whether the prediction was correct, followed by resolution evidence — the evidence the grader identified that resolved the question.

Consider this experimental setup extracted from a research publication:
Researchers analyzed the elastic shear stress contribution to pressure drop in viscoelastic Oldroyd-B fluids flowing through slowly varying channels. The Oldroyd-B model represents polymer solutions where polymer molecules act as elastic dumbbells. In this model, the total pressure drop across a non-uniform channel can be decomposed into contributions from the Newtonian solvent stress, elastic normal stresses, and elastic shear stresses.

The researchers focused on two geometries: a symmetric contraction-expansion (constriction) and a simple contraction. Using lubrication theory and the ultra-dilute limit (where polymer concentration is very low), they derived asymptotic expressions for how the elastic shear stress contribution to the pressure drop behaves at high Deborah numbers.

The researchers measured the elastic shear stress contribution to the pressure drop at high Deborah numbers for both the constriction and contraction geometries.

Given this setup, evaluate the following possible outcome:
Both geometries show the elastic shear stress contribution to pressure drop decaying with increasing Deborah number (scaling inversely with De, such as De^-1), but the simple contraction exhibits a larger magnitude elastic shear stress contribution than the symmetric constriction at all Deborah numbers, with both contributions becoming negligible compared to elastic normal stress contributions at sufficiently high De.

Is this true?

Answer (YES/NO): NO